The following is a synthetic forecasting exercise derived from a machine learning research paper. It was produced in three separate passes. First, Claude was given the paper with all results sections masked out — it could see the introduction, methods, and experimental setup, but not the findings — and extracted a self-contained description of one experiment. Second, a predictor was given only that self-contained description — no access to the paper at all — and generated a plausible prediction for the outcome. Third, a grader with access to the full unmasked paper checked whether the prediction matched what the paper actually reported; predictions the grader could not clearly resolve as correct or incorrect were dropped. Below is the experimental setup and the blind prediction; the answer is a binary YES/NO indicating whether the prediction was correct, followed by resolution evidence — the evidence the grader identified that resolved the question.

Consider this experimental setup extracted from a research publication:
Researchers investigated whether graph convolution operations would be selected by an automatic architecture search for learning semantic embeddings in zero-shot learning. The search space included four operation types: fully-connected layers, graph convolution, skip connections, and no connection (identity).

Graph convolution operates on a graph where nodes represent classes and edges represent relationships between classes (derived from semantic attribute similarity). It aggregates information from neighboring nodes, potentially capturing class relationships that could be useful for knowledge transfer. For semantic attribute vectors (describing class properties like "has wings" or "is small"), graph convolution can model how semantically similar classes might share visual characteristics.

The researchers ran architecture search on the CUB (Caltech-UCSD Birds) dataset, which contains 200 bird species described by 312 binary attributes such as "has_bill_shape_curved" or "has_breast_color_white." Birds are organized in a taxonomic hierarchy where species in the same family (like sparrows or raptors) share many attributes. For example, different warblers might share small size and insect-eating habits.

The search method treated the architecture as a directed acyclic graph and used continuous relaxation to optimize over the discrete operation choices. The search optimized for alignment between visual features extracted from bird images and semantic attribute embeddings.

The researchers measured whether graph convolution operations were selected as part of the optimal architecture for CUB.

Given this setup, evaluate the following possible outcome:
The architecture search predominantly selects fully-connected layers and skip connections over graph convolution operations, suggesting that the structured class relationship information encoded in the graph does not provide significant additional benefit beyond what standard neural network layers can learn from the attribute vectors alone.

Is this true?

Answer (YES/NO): NO